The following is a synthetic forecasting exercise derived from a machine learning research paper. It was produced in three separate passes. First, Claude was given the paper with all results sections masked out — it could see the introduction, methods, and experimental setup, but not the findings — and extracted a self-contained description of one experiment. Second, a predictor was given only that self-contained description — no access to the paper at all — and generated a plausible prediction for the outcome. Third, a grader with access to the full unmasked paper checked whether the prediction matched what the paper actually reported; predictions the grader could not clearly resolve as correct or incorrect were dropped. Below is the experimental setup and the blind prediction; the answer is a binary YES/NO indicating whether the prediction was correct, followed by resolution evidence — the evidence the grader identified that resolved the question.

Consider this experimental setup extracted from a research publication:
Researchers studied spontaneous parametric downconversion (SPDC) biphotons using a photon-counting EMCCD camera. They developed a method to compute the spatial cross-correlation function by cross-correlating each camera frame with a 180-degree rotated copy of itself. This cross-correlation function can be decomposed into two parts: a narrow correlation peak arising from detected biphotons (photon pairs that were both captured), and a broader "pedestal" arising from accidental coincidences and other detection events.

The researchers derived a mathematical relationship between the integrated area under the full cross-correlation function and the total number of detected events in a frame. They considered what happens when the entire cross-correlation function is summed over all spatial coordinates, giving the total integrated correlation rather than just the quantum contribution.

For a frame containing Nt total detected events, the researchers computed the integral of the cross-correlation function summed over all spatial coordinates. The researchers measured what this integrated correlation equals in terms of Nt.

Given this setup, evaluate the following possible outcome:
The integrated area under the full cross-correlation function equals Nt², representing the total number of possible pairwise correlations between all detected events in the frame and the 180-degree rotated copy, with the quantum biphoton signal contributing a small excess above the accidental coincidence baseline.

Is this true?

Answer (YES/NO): YES